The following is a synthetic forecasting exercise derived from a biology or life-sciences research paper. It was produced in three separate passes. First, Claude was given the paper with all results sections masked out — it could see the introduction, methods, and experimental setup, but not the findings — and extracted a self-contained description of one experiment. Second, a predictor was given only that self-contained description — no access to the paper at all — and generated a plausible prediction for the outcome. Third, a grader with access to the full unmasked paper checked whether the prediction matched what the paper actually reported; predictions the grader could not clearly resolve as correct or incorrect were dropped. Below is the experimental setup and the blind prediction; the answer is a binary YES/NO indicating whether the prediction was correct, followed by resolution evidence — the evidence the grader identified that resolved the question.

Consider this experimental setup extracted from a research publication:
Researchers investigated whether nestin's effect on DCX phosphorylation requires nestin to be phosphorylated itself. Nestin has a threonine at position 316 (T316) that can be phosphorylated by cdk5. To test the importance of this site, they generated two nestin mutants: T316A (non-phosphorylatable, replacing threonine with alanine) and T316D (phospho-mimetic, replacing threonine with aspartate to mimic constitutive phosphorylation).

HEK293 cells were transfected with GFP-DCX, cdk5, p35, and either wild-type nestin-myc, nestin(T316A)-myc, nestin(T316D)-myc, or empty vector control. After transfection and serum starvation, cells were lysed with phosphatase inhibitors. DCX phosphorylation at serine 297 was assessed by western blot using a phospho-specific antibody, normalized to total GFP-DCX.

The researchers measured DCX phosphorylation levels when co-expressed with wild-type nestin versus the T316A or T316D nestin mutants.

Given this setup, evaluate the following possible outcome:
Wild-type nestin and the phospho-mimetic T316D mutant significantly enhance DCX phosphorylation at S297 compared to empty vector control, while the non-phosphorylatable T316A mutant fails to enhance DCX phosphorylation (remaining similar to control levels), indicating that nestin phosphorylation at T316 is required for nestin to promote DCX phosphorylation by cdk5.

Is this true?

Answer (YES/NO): NO